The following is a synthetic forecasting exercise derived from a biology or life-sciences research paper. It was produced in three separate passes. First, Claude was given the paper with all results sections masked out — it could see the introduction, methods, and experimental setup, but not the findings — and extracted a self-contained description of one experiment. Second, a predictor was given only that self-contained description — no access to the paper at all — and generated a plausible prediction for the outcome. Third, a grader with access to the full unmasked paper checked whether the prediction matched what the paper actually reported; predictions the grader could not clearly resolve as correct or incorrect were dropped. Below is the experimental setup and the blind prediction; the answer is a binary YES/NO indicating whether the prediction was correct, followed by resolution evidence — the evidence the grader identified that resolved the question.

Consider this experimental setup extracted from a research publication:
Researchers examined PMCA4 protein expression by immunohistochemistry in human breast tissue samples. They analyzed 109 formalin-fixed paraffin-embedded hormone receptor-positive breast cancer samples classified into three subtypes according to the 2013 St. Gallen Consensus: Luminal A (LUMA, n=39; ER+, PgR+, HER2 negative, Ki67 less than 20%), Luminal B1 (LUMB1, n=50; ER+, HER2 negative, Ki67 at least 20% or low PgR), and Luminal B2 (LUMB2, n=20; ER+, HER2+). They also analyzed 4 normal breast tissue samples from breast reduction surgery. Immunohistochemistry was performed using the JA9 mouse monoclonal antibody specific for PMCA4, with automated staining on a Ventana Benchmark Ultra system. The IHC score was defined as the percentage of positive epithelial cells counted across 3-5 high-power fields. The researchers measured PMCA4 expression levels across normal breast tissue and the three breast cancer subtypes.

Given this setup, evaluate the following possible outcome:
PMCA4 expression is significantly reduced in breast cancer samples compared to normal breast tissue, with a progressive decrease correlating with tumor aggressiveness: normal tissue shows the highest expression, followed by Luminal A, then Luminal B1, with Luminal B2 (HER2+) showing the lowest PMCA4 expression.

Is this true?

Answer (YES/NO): NO